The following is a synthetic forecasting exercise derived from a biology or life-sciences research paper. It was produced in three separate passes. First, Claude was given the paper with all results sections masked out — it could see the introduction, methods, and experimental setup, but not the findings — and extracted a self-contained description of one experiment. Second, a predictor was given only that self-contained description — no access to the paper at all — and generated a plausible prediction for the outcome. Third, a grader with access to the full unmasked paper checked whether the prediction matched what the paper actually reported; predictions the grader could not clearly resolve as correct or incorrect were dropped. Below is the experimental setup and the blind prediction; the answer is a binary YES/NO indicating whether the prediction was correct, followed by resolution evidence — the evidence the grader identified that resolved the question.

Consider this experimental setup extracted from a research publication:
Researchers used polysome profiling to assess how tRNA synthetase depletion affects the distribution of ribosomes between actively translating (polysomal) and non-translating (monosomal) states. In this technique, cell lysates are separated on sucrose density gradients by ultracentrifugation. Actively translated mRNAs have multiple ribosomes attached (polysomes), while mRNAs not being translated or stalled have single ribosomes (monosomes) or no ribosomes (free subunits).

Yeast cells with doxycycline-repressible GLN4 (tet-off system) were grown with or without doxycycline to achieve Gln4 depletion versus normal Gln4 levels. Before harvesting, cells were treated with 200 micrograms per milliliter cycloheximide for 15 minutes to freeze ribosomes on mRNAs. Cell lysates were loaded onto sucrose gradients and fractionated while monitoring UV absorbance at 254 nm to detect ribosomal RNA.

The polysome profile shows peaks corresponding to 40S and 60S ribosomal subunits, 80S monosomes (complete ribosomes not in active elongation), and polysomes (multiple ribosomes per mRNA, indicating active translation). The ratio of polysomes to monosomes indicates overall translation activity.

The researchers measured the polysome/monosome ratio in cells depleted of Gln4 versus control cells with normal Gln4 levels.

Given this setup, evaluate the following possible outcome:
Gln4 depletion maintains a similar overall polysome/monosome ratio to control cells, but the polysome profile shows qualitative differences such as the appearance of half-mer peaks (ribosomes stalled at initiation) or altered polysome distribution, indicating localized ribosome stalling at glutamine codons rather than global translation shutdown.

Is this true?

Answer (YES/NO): NO